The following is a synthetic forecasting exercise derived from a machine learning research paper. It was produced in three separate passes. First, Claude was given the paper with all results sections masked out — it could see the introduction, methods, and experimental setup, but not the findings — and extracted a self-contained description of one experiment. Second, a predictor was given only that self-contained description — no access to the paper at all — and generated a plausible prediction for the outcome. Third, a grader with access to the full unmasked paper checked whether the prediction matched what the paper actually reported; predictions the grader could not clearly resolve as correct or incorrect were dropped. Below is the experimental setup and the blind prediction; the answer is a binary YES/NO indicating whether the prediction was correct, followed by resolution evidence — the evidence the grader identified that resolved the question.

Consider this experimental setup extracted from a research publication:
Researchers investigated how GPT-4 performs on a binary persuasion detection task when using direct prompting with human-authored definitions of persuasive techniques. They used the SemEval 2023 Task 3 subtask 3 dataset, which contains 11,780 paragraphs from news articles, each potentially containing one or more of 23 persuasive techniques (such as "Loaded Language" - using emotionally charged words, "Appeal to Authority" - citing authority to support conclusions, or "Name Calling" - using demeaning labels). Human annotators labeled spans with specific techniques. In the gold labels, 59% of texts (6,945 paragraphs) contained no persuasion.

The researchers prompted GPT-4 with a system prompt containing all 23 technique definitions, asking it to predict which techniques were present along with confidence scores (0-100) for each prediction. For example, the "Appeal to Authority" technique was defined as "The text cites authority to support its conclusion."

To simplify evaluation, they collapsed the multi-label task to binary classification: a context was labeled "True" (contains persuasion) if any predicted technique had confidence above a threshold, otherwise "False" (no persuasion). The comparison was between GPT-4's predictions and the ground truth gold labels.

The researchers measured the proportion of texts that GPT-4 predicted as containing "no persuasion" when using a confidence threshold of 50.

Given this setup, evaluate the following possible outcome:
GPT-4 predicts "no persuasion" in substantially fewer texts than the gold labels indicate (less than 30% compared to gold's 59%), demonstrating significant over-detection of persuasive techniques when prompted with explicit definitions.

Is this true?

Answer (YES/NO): YES